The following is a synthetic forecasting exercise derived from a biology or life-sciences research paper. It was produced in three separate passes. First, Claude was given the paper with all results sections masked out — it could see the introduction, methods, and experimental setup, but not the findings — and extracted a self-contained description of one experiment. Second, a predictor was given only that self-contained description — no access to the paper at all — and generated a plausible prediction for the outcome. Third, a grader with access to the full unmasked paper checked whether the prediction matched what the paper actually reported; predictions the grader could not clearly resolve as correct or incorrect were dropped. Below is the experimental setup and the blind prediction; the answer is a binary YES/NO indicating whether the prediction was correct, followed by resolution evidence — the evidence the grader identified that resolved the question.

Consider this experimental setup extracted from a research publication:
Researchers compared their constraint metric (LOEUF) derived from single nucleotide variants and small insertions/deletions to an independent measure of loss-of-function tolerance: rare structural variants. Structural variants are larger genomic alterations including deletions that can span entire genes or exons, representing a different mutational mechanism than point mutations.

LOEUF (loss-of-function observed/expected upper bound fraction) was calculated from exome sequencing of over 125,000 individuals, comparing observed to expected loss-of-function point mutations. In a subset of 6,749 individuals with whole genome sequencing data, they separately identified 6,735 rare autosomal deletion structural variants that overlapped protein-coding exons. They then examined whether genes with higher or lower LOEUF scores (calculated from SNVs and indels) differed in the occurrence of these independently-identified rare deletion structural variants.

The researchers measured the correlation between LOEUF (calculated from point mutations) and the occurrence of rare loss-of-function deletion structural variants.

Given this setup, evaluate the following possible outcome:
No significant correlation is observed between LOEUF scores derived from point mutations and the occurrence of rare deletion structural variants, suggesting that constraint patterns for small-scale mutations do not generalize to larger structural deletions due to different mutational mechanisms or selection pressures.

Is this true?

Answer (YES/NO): NO